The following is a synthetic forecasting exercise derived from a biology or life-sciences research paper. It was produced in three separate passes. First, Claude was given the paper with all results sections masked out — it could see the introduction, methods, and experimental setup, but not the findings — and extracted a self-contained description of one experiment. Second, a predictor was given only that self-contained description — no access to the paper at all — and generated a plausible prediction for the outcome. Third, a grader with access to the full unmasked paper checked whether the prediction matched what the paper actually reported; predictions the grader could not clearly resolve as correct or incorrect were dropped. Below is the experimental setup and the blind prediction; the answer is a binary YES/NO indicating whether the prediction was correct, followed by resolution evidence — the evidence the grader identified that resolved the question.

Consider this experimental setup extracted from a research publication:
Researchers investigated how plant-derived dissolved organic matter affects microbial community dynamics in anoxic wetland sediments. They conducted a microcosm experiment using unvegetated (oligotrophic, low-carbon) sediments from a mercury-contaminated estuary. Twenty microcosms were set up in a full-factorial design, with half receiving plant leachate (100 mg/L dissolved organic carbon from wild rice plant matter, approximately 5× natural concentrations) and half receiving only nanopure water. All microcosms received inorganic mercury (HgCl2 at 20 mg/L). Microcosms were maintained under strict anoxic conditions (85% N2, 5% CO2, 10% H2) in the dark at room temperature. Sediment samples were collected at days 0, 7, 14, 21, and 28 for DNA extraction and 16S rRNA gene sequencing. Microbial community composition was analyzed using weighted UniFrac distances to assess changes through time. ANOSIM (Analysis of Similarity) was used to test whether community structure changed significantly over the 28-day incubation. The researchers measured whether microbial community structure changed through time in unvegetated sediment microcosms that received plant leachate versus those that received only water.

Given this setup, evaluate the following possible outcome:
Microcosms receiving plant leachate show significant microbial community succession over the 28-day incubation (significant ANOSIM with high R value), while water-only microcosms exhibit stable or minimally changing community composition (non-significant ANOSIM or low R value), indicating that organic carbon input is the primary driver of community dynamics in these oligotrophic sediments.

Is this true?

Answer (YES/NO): YES